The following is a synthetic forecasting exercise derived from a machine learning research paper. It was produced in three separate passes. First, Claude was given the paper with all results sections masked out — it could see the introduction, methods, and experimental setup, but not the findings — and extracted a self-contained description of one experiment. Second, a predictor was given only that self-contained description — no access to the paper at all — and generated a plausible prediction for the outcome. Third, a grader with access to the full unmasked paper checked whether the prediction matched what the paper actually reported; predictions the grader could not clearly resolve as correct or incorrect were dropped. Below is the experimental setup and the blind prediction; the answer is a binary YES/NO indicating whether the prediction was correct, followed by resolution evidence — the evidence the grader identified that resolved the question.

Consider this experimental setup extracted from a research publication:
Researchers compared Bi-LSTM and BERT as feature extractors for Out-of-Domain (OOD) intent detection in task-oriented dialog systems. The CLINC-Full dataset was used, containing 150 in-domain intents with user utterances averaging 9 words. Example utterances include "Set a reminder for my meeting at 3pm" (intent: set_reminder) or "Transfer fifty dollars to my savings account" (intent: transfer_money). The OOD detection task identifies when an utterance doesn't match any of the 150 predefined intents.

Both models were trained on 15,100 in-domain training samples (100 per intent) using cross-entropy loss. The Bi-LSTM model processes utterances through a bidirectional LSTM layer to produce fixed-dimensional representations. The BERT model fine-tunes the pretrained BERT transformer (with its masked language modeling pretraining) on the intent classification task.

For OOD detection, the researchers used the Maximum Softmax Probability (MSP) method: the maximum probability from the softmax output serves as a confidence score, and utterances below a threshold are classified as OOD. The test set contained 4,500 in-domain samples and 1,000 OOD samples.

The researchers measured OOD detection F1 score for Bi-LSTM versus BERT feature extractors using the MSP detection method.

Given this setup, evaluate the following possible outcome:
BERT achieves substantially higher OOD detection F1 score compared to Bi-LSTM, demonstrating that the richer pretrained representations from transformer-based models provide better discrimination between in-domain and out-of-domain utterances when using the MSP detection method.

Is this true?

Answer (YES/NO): NO